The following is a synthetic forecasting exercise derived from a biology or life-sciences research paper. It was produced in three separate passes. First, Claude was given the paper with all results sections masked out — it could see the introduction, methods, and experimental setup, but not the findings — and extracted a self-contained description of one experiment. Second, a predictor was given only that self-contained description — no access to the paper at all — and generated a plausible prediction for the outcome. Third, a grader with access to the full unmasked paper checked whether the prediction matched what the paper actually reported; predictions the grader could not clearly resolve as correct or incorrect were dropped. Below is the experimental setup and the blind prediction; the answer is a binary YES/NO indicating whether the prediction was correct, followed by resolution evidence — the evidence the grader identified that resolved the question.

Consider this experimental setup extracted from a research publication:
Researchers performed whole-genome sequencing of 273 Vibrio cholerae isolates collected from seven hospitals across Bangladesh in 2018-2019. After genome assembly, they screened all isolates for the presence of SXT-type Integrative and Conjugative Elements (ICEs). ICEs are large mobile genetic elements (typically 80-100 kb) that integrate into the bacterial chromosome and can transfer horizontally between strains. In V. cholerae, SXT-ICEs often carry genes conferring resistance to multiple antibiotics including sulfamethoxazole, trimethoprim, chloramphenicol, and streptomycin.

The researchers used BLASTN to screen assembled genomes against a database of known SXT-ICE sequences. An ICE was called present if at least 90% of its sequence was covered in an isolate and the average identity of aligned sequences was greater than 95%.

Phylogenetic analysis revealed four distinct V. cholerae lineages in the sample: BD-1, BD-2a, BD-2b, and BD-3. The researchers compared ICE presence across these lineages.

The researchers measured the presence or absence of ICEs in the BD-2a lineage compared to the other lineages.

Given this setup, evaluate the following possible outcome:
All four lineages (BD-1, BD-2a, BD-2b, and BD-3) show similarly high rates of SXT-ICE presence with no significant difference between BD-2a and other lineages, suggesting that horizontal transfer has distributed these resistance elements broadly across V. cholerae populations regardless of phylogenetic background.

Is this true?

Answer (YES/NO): NO